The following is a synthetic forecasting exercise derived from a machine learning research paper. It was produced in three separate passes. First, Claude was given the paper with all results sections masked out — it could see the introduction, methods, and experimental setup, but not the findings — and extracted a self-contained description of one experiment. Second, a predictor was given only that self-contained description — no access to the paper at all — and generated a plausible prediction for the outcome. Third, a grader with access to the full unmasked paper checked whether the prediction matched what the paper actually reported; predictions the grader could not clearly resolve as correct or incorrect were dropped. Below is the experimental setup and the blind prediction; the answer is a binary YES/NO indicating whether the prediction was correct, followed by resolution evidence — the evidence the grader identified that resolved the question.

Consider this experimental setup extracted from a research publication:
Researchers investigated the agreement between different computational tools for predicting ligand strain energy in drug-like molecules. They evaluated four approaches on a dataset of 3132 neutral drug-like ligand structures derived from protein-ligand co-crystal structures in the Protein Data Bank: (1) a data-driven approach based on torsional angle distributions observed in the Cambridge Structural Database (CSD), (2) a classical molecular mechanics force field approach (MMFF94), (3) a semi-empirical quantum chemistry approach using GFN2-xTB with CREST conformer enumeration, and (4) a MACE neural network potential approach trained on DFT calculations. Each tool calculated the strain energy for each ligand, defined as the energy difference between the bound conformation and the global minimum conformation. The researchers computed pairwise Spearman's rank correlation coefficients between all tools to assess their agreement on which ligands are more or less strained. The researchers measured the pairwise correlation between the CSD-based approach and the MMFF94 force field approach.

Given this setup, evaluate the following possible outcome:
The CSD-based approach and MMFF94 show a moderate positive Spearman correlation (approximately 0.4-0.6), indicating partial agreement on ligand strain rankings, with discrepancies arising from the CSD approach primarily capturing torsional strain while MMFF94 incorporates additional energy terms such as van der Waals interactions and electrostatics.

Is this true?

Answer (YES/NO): YES